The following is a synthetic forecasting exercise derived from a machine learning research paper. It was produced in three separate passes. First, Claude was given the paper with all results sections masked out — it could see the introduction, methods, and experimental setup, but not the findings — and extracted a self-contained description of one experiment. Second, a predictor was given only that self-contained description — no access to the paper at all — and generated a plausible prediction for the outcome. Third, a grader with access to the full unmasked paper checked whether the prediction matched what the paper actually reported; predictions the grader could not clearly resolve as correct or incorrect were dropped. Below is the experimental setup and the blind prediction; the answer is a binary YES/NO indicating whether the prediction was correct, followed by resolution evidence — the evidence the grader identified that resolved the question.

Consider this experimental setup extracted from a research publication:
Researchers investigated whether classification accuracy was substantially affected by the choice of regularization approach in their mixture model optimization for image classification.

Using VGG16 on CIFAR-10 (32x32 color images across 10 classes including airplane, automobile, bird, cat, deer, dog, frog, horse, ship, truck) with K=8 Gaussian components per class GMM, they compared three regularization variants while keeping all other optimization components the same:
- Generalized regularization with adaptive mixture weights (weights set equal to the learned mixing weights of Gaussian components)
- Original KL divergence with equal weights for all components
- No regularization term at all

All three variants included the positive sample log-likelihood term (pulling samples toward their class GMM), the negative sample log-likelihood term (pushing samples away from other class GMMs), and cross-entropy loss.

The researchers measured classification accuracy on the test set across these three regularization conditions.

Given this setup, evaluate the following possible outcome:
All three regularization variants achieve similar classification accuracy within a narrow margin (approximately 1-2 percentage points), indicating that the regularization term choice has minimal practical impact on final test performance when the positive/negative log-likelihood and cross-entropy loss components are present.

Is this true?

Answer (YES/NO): YES